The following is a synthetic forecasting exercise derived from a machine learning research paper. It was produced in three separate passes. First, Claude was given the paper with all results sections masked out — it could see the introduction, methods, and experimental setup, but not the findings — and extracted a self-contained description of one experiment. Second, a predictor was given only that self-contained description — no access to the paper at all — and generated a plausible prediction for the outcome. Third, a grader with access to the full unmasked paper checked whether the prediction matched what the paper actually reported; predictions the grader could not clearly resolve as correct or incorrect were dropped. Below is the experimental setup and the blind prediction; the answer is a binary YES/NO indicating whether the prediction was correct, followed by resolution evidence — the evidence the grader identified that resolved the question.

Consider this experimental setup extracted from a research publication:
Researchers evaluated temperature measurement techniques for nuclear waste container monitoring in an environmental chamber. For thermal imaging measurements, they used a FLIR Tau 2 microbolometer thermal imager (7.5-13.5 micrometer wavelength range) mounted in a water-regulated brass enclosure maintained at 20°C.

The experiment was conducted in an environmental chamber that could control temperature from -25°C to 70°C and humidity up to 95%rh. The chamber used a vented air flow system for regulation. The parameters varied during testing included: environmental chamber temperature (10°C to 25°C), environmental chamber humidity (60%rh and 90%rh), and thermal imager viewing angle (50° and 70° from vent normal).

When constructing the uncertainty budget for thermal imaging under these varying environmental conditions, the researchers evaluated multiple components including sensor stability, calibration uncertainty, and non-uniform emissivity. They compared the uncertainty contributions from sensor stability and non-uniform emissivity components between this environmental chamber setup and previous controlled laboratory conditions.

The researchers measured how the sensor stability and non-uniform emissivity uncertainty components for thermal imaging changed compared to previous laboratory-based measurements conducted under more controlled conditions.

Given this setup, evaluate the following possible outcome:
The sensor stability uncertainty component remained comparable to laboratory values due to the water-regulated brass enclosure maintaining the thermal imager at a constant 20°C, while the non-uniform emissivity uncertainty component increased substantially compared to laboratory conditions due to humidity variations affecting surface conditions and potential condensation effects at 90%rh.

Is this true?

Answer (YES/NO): NO